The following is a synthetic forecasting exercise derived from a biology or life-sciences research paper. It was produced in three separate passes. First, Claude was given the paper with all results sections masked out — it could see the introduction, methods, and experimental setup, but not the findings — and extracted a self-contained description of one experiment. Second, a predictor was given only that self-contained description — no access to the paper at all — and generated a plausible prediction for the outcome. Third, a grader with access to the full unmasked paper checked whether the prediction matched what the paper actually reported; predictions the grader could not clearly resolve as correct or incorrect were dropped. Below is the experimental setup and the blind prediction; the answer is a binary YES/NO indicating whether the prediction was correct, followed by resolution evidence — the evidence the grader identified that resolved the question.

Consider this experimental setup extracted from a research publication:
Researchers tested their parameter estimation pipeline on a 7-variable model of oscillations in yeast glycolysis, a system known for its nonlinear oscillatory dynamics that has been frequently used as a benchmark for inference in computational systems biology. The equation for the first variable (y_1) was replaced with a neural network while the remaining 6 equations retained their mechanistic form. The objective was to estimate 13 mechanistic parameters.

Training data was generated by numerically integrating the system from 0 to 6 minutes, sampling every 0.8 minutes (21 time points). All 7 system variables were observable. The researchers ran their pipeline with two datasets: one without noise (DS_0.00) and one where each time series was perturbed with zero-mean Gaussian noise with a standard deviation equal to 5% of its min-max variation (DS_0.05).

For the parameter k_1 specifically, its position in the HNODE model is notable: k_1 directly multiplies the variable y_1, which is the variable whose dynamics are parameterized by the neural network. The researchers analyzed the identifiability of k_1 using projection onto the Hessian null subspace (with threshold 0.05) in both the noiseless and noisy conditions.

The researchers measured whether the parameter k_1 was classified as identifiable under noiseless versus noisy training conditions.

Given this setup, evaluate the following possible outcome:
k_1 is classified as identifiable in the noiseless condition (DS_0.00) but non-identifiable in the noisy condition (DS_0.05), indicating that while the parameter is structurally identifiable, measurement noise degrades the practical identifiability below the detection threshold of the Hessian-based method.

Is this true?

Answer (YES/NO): YES